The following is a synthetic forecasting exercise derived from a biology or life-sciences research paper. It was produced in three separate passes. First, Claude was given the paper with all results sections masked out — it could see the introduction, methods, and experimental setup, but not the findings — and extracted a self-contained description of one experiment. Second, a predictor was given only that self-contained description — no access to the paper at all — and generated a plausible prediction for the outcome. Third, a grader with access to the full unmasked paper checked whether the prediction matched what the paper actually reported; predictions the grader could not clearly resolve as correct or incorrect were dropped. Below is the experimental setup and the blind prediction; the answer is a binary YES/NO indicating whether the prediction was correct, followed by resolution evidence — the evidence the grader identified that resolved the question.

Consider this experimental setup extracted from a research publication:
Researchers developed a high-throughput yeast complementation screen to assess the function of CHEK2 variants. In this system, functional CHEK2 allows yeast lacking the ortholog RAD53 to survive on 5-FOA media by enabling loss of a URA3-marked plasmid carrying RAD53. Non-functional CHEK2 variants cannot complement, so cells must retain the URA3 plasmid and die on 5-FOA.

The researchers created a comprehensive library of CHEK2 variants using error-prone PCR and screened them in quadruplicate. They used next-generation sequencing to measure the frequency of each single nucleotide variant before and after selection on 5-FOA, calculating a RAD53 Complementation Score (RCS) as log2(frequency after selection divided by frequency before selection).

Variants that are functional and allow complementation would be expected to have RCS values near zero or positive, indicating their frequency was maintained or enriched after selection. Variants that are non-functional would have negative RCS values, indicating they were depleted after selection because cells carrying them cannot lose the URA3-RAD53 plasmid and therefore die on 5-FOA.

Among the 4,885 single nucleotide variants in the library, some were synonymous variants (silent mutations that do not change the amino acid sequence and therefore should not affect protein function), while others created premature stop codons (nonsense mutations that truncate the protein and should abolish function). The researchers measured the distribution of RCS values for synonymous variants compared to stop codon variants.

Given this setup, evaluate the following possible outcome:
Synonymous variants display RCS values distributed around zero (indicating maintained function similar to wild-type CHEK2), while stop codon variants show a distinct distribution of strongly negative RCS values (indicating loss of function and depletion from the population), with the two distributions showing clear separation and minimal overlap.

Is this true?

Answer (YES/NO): NO